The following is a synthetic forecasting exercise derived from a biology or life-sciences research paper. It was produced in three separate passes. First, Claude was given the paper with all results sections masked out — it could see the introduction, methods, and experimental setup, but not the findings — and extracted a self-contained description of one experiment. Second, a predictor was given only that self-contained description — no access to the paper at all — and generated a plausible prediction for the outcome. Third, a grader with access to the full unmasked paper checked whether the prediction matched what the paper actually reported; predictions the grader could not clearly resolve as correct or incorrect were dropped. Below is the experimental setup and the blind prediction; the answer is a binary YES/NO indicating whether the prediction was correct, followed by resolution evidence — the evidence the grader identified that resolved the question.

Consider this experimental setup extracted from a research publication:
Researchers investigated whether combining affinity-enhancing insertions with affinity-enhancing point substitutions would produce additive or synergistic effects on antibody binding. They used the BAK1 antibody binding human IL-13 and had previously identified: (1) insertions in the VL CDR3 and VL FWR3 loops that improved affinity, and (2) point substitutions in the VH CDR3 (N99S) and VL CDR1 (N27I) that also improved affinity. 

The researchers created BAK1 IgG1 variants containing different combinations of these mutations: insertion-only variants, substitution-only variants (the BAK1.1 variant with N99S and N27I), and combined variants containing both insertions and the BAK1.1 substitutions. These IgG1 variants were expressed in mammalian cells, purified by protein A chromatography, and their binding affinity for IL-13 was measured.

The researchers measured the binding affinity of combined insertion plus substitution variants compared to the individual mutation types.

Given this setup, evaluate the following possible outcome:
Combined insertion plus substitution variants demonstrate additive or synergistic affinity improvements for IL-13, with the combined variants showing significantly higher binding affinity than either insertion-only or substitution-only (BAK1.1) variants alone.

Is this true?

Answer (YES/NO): YES